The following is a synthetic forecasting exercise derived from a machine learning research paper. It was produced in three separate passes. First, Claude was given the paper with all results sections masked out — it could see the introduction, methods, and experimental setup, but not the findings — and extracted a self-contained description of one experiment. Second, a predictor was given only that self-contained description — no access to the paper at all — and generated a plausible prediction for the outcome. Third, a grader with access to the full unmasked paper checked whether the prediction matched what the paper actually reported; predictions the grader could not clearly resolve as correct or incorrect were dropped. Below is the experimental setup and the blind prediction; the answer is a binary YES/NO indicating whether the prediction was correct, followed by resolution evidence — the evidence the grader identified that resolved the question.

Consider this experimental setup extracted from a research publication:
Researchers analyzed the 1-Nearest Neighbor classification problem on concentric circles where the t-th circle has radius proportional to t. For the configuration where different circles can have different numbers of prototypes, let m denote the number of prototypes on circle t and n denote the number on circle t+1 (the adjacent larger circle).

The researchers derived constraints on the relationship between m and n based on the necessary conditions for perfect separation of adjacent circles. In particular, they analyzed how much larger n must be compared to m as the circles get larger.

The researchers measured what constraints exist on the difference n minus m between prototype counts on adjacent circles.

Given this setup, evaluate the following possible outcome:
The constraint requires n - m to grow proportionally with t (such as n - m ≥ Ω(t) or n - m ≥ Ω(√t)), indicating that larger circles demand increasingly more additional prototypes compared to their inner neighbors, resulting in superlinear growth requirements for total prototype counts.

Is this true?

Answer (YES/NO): NO